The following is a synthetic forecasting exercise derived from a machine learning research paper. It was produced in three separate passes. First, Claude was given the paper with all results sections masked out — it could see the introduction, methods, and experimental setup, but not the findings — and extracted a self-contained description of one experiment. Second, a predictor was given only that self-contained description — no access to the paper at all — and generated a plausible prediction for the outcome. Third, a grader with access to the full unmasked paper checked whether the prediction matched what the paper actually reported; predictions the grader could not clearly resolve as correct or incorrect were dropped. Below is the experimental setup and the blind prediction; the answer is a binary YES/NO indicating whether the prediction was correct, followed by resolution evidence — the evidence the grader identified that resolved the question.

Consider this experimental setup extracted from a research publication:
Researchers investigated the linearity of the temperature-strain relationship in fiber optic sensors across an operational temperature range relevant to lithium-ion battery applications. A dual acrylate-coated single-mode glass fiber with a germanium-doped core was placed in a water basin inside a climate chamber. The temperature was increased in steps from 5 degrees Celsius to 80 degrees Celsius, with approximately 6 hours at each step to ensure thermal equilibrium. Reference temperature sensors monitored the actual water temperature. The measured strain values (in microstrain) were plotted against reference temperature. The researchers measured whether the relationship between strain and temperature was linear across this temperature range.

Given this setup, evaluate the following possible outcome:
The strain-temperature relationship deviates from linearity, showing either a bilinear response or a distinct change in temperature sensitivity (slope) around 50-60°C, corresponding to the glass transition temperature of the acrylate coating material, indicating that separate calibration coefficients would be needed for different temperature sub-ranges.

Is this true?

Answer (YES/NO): NO